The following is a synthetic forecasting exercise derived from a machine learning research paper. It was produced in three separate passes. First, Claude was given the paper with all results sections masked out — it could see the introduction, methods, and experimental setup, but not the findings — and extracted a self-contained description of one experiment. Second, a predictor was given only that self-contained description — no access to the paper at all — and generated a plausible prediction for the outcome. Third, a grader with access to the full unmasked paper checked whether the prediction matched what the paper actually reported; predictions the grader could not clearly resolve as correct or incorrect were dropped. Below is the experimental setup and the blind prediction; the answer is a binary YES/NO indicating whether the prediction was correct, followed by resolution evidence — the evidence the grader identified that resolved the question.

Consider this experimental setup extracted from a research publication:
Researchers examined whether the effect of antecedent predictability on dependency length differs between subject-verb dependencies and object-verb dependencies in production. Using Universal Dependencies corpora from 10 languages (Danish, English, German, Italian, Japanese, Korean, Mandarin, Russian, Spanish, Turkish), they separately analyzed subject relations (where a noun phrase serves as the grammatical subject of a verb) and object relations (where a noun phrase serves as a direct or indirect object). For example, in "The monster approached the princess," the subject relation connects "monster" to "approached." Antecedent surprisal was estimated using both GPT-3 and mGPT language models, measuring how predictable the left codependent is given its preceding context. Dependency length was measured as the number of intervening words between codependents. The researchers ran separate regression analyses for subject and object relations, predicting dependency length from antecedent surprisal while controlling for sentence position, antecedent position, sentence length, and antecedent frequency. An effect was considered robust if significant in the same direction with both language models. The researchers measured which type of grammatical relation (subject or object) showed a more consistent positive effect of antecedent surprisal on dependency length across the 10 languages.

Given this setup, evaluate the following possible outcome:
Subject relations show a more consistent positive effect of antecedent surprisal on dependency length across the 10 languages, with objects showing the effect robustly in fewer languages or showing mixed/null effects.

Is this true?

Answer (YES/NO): YES